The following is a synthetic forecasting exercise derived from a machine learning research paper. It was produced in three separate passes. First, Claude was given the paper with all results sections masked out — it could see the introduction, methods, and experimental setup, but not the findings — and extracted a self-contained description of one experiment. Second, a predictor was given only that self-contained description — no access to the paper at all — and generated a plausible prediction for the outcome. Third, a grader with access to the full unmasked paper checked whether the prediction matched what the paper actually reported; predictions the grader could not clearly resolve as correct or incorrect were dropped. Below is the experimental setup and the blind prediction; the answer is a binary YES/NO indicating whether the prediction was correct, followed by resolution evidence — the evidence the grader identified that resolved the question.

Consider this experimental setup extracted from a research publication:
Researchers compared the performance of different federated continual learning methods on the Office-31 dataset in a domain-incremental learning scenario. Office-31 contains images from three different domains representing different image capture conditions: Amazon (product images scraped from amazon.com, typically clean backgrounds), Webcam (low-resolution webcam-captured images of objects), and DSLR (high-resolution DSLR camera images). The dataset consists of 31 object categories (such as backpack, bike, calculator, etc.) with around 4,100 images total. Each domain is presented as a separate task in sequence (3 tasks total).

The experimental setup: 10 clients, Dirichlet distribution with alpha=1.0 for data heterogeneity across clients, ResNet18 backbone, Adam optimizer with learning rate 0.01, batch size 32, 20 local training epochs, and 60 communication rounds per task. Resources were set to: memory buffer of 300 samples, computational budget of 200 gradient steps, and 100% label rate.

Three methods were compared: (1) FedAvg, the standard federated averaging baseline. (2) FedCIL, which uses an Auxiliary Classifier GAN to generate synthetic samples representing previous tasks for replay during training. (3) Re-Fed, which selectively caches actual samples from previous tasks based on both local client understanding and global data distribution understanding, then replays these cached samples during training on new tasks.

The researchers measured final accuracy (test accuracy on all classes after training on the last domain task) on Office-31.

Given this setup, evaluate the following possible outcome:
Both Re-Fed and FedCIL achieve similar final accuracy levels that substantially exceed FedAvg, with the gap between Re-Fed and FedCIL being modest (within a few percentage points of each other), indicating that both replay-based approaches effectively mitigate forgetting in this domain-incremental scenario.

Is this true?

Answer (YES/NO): YES